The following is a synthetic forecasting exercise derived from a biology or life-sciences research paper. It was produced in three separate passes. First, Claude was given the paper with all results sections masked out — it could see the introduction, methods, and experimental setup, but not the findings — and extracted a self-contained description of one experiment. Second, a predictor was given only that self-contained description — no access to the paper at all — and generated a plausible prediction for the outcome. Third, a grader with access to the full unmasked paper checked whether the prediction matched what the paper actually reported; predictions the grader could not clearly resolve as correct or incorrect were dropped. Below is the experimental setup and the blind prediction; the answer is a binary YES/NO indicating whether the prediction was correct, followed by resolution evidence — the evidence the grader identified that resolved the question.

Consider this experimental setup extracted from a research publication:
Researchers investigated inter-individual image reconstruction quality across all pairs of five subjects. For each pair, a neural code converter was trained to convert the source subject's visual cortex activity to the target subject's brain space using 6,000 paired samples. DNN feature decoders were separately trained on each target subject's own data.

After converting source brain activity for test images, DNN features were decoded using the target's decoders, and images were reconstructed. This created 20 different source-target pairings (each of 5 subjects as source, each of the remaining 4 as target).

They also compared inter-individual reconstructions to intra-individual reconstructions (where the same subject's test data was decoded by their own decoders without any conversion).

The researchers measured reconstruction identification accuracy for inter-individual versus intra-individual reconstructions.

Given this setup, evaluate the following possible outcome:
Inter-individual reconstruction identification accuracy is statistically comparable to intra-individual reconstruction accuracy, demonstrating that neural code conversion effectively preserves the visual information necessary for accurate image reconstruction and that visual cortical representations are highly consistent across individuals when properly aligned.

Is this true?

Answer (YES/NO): NO